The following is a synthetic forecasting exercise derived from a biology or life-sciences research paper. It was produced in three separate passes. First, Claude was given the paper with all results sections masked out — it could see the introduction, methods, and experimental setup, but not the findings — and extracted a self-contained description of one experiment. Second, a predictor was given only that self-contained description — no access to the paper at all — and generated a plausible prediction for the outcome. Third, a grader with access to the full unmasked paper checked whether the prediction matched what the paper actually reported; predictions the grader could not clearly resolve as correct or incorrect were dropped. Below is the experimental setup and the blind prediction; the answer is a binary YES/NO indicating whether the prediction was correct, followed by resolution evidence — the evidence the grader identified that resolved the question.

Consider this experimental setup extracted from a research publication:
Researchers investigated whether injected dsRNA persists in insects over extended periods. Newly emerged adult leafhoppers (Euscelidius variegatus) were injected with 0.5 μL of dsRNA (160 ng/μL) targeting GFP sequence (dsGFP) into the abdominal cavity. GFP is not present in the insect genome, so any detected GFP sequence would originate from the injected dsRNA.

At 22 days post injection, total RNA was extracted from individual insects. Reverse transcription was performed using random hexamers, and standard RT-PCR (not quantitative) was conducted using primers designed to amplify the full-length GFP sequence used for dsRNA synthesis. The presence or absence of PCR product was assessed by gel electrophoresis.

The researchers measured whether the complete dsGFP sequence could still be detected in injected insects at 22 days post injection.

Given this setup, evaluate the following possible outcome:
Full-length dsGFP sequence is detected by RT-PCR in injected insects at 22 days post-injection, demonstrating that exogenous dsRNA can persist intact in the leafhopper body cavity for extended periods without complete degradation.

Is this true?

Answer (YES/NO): YES